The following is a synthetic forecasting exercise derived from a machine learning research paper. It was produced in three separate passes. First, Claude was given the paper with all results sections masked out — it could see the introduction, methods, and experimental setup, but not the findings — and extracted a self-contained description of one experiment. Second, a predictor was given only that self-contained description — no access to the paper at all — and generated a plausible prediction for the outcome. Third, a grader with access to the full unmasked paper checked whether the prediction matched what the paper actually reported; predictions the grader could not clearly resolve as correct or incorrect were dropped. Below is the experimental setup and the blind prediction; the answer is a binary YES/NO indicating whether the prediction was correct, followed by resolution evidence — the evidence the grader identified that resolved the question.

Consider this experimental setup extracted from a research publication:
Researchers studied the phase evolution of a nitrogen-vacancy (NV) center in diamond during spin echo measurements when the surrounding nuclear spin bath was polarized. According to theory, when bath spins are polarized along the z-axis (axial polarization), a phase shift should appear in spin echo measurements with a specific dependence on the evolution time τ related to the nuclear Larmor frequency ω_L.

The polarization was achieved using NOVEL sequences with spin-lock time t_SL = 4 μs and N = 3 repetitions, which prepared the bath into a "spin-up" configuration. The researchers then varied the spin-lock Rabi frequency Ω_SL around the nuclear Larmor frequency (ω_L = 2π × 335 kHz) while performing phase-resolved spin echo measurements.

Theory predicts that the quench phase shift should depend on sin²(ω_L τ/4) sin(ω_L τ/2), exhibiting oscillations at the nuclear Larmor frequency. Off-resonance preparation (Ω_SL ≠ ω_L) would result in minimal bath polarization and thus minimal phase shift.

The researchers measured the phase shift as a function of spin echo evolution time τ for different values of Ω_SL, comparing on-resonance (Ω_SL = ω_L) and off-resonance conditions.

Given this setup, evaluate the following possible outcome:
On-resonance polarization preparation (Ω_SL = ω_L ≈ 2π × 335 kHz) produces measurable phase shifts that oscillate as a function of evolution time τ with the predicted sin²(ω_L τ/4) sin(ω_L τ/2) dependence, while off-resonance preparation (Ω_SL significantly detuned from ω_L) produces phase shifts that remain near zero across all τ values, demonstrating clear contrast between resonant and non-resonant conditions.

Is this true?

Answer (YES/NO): YES